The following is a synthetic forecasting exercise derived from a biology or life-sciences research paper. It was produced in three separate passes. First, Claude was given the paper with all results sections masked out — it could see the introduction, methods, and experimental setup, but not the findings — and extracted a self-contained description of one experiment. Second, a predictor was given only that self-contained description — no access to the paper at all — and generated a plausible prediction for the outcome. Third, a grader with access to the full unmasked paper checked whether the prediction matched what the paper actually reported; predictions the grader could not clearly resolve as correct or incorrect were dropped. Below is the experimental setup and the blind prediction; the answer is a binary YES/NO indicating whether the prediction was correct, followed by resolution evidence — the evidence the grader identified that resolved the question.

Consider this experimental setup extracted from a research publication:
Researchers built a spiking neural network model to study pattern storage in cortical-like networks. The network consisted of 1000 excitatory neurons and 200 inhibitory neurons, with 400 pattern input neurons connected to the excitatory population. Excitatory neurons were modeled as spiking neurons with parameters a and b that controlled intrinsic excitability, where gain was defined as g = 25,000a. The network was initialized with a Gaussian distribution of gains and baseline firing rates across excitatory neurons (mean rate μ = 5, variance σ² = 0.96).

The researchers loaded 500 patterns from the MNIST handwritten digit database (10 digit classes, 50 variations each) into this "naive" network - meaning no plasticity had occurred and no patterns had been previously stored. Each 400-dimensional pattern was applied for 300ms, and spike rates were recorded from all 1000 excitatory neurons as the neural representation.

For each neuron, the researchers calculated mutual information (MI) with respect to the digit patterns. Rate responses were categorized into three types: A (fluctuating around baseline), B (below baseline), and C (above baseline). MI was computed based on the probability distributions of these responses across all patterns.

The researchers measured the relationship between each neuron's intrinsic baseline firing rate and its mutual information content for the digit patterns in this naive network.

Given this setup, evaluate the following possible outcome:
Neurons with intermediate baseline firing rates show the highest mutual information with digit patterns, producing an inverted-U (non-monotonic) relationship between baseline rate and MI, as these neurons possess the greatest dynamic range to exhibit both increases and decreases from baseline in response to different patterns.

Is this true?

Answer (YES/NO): NO